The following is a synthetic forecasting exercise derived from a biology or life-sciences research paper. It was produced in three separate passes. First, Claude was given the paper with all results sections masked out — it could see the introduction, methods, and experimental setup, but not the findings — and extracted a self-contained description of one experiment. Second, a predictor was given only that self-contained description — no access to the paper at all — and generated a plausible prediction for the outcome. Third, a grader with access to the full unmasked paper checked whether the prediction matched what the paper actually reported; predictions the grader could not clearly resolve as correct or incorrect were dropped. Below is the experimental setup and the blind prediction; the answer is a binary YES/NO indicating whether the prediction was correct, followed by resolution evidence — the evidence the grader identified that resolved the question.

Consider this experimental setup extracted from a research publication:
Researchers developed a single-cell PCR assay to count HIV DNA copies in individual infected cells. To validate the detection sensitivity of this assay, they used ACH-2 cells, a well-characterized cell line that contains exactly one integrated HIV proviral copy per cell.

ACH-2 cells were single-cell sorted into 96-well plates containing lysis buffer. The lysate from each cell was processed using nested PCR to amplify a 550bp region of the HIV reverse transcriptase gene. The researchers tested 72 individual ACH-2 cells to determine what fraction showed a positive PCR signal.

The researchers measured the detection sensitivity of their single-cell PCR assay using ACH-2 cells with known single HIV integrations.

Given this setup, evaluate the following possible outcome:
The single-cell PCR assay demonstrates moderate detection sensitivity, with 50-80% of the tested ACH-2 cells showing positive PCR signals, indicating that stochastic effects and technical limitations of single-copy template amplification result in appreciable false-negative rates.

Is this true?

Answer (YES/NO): NO